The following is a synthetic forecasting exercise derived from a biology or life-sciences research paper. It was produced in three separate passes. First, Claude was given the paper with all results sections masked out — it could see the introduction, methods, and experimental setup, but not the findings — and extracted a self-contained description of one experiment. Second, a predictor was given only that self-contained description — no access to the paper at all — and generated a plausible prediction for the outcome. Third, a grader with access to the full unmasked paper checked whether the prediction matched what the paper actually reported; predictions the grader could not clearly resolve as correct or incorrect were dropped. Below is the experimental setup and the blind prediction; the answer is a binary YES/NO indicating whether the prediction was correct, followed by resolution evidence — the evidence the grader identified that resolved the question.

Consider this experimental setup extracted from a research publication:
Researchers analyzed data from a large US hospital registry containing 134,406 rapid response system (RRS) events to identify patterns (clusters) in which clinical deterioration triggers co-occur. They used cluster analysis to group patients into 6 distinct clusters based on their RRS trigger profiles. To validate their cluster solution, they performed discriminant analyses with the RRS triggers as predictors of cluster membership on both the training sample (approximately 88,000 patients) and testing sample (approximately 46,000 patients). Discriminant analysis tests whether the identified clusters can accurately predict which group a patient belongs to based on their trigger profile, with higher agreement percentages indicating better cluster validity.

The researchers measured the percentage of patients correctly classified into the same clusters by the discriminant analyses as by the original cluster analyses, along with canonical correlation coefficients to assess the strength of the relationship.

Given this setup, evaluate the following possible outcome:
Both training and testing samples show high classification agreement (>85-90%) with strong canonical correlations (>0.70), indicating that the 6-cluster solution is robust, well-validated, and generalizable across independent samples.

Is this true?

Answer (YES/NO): YES